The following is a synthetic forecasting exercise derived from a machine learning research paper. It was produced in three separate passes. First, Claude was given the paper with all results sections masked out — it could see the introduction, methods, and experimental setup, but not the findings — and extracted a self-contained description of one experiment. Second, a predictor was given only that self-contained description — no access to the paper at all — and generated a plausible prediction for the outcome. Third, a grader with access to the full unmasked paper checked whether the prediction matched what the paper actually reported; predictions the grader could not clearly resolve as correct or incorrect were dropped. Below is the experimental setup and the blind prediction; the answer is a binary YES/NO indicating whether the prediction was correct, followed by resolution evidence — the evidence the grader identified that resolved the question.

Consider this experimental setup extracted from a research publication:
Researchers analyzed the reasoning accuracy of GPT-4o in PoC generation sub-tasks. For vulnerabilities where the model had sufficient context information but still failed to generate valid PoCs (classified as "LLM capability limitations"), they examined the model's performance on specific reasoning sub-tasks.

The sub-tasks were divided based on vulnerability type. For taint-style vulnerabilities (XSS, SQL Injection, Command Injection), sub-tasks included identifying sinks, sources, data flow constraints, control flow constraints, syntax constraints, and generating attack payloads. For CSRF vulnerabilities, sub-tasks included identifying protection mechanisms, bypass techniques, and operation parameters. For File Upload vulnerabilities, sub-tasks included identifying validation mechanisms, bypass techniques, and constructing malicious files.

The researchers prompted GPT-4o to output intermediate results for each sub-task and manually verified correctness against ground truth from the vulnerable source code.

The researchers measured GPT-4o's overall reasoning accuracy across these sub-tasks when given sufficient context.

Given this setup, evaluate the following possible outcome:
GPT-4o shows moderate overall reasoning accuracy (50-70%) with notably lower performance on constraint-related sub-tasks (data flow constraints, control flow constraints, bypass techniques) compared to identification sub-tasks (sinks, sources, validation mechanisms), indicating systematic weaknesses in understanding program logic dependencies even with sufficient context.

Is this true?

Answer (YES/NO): YES